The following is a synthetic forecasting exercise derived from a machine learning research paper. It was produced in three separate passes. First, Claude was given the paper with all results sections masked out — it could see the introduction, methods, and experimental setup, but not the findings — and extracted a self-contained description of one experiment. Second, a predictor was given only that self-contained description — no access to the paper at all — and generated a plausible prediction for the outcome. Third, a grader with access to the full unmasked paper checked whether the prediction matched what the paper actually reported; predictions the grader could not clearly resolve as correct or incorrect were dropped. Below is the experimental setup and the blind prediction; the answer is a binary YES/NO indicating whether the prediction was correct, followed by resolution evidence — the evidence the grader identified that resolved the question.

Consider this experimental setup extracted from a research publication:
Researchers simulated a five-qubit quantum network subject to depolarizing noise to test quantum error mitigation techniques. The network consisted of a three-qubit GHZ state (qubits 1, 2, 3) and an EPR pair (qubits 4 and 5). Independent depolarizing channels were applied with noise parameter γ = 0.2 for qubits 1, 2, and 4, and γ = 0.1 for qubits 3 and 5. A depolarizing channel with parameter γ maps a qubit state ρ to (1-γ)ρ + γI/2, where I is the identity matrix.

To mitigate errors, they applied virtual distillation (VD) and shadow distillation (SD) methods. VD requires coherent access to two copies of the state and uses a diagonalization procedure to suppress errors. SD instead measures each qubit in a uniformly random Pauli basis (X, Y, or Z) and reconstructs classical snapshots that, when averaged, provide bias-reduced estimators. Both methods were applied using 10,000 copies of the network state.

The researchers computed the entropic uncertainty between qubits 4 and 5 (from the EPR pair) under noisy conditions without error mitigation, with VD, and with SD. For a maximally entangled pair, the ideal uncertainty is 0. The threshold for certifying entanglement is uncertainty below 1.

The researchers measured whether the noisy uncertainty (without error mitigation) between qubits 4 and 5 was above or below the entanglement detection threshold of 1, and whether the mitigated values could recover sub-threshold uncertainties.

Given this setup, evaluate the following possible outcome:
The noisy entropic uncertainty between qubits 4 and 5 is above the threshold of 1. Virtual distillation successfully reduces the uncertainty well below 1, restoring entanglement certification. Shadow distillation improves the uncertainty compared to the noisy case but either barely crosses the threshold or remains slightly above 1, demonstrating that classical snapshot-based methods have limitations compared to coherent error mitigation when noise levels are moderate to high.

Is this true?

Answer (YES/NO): NO